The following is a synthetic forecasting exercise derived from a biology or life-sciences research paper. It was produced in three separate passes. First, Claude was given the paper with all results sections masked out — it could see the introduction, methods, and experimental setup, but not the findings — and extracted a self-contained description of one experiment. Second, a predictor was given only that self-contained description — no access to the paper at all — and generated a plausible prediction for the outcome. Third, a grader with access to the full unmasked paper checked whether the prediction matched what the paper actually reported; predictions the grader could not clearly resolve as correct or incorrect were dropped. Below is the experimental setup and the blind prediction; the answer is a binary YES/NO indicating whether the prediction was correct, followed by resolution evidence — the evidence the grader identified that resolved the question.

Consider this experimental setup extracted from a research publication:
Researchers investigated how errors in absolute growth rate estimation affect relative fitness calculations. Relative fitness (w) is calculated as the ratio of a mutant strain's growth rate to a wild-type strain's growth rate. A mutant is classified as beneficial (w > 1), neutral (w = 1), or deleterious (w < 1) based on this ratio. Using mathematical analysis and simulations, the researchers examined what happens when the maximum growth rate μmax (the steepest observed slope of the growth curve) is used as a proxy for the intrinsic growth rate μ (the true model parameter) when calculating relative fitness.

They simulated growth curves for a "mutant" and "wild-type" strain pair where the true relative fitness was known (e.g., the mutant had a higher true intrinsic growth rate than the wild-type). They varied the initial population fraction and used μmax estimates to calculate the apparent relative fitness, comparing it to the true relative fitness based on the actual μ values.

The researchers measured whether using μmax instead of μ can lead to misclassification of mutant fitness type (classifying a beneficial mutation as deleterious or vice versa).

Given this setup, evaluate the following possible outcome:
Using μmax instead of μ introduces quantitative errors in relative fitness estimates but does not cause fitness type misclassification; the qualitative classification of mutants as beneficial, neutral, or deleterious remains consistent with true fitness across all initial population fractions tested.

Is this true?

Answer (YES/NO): NO